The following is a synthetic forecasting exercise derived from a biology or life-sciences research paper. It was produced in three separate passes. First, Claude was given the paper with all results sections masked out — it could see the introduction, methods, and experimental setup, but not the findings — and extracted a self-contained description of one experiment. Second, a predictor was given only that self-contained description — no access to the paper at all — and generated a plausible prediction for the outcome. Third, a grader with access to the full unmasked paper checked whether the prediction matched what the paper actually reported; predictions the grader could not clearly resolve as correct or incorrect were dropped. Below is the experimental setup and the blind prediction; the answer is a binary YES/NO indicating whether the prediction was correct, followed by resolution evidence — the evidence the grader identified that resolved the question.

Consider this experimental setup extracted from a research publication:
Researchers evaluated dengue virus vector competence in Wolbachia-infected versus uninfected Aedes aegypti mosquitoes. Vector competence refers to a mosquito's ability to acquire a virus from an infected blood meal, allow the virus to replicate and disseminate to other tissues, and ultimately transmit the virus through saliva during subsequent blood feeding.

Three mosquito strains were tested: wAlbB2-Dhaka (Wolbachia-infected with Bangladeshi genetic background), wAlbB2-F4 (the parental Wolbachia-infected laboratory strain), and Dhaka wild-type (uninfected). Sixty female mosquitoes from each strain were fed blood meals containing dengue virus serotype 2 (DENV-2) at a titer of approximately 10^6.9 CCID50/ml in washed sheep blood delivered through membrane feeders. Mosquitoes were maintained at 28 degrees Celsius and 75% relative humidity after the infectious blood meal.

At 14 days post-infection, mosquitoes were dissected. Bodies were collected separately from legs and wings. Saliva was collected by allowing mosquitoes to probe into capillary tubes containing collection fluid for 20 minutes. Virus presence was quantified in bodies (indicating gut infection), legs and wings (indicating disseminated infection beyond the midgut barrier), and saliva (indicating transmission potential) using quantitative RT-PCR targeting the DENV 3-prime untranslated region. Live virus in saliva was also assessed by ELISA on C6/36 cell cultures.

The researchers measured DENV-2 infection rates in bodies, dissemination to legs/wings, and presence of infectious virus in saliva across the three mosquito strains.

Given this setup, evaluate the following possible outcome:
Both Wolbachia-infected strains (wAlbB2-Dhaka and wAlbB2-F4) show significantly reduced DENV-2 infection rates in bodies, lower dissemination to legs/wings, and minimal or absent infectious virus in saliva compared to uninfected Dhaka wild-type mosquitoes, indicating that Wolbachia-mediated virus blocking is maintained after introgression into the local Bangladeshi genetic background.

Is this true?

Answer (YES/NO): YES